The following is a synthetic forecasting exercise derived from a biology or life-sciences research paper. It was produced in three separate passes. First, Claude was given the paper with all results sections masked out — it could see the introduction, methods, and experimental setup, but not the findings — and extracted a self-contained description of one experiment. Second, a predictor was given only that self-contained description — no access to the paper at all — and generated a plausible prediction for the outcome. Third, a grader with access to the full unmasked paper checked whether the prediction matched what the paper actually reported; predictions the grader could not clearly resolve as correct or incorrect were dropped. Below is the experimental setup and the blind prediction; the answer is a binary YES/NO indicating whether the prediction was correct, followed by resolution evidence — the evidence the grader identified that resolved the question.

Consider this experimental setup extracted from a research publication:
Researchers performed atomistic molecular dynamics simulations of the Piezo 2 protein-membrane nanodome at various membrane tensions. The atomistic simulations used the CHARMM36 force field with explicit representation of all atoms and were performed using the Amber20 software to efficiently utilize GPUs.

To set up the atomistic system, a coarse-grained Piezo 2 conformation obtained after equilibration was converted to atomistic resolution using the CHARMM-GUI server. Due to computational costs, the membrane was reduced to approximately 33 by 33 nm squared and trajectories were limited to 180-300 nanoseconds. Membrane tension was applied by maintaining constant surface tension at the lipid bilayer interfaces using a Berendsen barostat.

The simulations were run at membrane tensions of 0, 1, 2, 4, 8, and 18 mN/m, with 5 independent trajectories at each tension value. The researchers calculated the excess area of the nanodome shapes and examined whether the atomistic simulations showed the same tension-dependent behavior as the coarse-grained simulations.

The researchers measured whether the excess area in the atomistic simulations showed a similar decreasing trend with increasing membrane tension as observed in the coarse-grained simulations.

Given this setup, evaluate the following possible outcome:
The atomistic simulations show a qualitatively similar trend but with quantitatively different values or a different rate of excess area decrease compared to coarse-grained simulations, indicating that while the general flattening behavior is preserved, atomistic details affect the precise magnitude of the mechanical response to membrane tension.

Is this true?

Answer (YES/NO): YES